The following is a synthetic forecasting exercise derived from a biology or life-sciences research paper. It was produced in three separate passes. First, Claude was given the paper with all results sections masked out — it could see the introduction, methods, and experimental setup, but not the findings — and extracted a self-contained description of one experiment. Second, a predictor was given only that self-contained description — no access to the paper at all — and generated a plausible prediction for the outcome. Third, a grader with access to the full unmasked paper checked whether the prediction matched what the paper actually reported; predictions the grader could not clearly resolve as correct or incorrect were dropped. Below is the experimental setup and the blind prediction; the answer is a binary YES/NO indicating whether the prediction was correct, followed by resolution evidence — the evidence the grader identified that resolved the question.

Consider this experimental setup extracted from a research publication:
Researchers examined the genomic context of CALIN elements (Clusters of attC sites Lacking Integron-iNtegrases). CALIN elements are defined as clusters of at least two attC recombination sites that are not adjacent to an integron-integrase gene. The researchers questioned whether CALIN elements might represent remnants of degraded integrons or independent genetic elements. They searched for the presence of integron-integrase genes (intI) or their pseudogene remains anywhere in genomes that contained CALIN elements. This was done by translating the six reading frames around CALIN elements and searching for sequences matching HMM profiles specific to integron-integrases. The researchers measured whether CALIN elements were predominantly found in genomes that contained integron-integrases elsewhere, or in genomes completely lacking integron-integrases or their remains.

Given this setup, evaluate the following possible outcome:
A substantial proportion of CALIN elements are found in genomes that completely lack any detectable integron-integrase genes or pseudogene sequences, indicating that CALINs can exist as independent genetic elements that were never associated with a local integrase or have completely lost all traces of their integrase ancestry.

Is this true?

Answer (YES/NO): YES